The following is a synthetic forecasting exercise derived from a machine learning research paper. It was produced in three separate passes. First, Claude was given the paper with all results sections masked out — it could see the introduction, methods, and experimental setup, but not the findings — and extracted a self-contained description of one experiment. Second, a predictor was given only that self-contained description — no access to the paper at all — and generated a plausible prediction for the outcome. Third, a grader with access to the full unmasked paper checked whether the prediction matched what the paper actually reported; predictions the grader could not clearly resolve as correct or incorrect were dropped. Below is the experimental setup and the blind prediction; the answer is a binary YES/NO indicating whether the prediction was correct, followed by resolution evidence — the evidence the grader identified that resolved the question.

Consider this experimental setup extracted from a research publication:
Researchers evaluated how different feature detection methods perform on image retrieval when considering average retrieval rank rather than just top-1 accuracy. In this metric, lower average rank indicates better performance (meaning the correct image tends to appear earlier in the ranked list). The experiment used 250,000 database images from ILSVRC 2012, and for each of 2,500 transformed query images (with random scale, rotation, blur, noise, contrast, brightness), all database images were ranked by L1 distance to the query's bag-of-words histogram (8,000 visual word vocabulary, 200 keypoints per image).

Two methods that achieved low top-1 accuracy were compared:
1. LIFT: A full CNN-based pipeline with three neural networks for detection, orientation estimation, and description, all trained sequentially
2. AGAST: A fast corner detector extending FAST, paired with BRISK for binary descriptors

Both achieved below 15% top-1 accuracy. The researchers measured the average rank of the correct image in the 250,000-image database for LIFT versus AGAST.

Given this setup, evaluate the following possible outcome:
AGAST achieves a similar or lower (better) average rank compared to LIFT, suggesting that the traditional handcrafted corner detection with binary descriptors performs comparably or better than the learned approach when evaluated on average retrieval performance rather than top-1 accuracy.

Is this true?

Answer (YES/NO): NO